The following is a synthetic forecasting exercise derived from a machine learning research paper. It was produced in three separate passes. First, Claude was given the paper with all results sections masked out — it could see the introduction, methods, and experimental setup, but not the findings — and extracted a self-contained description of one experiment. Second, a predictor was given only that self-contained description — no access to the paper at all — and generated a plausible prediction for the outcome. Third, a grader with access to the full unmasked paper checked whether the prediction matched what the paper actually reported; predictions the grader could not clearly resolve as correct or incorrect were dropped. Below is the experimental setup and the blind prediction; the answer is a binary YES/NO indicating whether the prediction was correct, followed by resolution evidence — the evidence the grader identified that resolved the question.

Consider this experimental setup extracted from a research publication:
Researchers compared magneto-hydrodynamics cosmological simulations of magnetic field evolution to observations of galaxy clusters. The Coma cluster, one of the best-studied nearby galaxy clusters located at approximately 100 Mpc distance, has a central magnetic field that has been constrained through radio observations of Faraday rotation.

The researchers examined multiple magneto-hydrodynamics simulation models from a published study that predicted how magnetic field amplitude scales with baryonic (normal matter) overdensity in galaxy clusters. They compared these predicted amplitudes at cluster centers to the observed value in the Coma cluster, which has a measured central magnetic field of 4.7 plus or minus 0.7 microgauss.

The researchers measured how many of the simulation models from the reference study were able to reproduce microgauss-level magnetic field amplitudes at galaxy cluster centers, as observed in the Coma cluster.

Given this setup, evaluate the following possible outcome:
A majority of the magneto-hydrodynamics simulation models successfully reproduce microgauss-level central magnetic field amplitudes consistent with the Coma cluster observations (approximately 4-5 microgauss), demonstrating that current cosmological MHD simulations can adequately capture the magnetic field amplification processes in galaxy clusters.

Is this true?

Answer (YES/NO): NO